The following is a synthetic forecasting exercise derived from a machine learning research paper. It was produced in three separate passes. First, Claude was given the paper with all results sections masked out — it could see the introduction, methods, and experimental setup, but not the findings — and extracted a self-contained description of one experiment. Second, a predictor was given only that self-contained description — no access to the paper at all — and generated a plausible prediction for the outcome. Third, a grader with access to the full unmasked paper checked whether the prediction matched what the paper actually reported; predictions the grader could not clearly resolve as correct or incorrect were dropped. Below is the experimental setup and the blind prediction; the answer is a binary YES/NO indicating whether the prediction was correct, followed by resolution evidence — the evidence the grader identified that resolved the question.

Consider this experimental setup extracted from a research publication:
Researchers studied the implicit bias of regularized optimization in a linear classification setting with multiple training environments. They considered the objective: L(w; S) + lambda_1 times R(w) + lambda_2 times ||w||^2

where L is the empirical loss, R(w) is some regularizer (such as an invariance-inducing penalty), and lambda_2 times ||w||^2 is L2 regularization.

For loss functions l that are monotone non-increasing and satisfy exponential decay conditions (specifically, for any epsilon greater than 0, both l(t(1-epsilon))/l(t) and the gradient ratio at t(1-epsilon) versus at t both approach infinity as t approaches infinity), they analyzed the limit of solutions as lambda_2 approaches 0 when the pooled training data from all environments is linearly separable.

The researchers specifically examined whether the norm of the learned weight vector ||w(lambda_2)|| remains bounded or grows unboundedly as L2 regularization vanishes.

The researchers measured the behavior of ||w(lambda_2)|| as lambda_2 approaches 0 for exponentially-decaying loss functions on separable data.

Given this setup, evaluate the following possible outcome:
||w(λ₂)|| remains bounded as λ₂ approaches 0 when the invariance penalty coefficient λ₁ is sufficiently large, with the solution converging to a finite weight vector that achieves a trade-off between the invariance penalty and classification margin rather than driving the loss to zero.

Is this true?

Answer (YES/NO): NO